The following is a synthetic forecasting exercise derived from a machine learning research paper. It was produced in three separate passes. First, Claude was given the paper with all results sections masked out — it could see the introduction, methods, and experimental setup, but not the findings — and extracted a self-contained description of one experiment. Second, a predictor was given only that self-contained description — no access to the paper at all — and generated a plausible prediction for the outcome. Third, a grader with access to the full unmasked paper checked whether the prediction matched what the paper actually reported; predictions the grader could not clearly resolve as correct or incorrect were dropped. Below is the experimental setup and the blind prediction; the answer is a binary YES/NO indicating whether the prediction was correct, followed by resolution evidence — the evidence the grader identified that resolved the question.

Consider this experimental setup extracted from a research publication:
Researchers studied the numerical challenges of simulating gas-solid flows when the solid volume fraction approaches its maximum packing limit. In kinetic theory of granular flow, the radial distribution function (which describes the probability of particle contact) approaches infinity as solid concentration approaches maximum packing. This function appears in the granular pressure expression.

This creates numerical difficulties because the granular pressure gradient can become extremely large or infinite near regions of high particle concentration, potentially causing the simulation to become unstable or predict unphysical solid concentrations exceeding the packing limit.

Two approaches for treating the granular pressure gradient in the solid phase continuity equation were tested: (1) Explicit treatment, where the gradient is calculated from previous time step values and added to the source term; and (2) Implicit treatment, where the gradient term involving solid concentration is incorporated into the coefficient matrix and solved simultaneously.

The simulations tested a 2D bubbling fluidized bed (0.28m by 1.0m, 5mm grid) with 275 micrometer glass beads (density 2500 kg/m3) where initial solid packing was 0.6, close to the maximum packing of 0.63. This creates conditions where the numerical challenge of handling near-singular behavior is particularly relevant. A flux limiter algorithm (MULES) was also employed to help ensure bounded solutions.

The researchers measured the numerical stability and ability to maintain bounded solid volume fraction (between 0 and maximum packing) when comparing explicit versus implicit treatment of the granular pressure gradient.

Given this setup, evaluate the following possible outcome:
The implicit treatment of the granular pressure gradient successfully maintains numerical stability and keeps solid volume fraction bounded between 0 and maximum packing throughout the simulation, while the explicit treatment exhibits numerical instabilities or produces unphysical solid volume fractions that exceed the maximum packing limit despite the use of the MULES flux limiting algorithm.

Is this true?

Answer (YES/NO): NO